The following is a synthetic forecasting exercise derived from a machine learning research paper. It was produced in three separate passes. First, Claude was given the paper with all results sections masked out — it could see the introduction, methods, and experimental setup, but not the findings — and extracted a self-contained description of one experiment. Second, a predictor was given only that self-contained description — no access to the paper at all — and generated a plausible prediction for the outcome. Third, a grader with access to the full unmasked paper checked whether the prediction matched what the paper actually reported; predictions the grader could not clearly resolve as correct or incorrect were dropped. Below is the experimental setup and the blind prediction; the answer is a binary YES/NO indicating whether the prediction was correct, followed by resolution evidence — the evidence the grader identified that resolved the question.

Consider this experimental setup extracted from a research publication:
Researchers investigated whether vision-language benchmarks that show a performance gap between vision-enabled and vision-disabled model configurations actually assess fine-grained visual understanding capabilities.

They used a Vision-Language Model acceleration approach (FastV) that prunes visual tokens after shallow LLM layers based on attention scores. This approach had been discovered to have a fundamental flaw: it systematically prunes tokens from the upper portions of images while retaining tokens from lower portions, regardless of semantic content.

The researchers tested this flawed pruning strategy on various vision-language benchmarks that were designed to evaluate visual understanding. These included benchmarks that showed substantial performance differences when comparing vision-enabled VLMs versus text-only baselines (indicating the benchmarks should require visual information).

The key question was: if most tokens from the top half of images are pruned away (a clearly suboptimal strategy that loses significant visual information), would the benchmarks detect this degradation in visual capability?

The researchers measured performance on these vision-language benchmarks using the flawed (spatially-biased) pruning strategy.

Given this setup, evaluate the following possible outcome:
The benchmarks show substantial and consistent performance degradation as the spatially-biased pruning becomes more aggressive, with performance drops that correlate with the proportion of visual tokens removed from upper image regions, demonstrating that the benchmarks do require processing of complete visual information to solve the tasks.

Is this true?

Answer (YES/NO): NO